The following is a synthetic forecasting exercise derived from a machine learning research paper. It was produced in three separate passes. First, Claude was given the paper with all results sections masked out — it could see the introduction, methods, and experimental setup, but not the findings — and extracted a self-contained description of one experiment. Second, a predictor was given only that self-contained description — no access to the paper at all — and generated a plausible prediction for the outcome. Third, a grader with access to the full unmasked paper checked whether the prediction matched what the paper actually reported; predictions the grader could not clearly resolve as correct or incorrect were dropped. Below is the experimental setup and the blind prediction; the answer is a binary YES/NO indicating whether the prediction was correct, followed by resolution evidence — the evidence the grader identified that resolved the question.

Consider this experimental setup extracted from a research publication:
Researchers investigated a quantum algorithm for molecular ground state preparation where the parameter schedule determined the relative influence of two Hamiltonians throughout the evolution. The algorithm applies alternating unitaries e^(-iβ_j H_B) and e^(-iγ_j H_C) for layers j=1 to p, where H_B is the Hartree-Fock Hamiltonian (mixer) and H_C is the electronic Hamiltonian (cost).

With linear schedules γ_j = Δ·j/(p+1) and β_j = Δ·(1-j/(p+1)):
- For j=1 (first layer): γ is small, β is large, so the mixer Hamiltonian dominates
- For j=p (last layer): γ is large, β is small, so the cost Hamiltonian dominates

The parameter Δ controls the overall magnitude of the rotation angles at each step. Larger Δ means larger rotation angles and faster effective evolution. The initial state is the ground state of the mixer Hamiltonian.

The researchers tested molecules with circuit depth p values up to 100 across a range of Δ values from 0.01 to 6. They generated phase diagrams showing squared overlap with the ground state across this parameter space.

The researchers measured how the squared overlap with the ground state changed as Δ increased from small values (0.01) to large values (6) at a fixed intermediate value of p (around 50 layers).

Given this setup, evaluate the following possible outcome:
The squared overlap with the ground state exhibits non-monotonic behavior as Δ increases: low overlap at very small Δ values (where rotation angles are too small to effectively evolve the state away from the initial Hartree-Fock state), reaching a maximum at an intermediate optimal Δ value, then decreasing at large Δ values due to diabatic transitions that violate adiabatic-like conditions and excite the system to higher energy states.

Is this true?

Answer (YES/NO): YES